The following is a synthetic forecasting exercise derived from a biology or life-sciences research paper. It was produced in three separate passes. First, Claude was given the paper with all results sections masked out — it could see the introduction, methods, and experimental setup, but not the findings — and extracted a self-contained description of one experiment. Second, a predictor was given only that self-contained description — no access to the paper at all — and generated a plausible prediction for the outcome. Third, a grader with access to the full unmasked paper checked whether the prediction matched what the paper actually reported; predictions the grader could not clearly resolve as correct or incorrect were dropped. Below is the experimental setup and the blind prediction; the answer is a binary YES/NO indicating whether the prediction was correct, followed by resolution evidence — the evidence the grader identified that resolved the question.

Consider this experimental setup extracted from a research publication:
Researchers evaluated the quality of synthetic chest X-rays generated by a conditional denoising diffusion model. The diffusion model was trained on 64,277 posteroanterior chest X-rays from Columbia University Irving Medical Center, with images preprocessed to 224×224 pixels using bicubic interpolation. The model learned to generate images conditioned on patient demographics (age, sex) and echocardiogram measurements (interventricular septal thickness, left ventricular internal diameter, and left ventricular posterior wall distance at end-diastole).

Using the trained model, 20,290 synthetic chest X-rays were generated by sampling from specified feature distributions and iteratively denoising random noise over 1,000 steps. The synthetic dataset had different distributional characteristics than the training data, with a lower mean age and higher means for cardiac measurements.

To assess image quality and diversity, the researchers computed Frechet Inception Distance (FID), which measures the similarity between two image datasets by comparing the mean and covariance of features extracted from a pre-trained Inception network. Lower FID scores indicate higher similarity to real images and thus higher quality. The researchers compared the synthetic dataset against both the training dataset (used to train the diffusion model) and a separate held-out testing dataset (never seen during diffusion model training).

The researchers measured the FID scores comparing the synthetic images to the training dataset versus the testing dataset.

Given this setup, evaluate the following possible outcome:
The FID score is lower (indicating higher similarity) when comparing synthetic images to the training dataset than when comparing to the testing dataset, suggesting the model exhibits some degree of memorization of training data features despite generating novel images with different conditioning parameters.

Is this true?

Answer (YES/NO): YES